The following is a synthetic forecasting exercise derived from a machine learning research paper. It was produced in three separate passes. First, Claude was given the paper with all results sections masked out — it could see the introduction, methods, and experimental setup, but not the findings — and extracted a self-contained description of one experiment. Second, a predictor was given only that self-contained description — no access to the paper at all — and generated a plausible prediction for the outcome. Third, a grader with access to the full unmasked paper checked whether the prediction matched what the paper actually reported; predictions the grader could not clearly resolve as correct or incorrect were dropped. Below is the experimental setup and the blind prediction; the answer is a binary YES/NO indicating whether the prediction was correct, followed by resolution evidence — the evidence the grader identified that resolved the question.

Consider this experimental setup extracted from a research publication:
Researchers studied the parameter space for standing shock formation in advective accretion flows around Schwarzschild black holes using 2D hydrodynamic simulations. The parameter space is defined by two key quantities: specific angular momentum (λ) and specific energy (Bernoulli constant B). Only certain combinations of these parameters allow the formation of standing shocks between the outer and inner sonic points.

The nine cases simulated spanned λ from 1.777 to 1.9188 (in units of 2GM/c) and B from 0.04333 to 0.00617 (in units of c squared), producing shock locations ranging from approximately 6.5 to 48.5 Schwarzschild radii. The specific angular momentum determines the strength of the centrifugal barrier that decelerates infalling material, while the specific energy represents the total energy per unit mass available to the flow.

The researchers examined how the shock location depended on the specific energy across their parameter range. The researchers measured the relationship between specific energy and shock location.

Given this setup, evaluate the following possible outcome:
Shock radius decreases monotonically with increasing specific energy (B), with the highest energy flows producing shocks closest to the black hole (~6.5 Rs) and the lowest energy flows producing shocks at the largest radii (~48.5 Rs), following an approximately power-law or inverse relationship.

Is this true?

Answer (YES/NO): NO